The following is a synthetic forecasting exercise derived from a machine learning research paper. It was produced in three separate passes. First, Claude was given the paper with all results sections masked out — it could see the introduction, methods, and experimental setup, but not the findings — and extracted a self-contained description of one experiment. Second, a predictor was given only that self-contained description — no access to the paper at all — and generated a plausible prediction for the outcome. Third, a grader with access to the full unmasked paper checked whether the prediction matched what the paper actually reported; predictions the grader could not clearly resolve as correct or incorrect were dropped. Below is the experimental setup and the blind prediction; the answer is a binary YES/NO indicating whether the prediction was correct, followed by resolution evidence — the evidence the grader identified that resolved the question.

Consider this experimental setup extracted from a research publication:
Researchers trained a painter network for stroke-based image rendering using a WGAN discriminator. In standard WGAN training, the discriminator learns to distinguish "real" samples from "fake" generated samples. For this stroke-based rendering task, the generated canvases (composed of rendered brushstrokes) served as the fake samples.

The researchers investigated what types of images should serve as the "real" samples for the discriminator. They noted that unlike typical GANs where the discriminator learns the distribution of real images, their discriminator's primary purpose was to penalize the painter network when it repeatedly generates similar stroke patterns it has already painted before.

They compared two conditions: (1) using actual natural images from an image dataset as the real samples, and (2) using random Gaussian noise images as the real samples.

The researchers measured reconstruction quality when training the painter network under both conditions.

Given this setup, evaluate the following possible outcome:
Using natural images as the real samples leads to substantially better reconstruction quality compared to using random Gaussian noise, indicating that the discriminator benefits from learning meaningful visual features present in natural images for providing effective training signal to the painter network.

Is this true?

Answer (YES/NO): NO